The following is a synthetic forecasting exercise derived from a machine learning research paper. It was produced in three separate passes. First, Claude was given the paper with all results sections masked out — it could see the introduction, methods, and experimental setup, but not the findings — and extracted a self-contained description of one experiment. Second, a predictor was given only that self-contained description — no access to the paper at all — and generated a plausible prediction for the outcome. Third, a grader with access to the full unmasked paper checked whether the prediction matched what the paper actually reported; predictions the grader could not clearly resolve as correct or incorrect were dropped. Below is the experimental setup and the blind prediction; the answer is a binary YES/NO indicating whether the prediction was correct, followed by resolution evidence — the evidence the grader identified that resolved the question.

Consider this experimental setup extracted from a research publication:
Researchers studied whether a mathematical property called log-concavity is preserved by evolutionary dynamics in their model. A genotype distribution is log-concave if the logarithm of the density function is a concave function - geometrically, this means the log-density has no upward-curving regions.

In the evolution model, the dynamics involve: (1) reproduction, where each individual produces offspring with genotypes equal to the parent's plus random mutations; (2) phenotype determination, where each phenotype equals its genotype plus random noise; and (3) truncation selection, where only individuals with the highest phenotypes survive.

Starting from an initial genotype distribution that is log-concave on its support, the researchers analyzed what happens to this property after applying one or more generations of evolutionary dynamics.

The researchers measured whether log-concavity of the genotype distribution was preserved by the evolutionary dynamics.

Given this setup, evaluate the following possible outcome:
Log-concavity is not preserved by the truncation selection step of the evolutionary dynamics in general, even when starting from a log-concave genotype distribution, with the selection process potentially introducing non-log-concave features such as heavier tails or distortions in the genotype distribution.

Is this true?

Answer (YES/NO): NO